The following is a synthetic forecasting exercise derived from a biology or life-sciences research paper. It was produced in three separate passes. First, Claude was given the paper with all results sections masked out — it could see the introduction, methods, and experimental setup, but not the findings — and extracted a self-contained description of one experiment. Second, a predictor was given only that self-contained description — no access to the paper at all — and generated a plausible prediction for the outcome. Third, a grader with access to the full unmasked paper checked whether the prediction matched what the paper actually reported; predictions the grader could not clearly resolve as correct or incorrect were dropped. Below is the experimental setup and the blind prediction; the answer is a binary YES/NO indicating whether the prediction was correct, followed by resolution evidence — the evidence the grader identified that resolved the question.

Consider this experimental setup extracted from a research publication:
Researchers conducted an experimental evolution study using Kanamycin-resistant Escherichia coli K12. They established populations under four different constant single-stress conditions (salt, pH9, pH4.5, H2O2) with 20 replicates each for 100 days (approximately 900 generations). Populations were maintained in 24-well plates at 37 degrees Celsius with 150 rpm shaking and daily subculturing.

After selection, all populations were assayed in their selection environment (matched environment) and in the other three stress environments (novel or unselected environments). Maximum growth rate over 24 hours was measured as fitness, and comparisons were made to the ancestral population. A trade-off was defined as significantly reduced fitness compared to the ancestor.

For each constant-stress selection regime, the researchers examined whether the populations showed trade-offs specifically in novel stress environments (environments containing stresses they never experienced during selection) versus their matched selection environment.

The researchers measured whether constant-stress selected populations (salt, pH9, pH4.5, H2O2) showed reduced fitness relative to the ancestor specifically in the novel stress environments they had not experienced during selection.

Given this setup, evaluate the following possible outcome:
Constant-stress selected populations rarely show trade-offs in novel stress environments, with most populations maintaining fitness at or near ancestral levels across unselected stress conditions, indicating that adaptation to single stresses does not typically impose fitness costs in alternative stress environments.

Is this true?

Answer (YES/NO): NO